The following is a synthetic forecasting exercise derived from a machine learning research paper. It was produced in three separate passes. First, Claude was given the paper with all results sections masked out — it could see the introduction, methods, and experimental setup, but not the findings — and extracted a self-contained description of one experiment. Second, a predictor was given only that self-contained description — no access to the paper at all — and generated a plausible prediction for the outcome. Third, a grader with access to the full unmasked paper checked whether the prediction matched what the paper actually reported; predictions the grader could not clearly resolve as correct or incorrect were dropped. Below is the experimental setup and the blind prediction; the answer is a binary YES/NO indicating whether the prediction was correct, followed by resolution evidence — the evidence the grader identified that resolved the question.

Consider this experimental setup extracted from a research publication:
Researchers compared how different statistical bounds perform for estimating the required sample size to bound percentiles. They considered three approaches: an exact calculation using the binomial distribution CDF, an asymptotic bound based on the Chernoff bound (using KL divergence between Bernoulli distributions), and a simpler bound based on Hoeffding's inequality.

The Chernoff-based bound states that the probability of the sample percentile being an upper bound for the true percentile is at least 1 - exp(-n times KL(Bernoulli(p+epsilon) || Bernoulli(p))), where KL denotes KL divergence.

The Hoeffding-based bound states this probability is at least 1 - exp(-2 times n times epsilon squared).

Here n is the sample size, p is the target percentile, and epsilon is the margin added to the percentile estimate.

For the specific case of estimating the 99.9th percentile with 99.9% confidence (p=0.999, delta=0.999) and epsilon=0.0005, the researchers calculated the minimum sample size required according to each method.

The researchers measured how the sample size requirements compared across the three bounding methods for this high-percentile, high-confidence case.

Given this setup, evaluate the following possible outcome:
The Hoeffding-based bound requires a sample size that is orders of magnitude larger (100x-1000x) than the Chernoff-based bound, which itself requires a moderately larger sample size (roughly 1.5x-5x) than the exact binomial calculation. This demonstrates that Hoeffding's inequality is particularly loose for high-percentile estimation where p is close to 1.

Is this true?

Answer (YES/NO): NO